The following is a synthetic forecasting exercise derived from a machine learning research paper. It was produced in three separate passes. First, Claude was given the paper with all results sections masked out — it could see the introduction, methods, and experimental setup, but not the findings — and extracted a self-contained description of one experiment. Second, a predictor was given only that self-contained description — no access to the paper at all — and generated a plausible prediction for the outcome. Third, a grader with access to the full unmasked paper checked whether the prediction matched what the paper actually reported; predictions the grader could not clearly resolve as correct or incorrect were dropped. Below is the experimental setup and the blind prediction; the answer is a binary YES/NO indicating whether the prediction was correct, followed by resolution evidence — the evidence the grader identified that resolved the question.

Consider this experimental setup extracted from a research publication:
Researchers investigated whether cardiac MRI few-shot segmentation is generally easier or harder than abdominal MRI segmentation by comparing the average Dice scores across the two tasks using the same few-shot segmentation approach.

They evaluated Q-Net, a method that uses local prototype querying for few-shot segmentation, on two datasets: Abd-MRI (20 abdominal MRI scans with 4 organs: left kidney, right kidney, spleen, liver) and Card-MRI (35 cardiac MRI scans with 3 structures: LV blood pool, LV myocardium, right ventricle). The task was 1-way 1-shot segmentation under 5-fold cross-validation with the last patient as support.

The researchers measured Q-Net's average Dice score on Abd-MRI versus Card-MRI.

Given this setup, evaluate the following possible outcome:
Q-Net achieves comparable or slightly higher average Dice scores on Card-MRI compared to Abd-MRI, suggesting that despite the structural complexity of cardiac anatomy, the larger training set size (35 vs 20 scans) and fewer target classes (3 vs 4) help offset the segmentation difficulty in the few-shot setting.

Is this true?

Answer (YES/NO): YES